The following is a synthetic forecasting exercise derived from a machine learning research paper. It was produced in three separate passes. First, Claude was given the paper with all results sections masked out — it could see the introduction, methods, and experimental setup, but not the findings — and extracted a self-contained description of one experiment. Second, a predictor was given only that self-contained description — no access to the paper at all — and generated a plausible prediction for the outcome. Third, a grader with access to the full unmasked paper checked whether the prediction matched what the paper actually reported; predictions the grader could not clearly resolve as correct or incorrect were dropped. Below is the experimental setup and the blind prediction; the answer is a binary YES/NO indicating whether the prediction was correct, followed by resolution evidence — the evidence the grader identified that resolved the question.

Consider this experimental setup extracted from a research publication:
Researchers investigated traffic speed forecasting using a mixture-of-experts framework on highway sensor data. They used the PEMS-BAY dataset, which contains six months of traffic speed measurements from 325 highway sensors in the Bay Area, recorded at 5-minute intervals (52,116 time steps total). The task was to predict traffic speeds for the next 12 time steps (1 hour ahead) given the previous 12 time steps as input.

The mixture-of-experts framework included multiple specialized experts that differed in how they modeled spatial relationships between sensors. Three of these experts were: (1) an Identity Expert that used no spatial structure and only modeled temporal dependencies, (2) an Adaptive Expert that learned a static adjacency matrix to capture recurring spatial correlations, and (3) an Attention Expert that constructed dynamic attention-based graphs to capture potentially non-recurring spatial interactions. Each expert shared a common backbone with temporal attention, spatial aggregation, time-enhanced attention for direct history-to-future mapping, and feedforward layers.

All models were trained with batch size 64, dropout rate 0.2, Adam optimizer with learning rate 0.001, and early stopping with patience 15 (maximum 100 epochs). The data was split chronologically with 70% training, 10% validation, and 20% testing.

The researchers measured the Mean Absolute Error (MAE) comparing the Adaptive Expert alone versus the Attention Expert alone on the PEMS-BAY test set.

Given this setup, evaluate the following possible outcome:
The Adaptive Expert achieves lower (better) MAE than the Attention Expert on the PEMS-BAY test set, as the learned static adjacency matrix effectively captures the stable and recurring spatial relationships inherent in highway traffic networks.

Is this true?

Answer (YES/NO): YES